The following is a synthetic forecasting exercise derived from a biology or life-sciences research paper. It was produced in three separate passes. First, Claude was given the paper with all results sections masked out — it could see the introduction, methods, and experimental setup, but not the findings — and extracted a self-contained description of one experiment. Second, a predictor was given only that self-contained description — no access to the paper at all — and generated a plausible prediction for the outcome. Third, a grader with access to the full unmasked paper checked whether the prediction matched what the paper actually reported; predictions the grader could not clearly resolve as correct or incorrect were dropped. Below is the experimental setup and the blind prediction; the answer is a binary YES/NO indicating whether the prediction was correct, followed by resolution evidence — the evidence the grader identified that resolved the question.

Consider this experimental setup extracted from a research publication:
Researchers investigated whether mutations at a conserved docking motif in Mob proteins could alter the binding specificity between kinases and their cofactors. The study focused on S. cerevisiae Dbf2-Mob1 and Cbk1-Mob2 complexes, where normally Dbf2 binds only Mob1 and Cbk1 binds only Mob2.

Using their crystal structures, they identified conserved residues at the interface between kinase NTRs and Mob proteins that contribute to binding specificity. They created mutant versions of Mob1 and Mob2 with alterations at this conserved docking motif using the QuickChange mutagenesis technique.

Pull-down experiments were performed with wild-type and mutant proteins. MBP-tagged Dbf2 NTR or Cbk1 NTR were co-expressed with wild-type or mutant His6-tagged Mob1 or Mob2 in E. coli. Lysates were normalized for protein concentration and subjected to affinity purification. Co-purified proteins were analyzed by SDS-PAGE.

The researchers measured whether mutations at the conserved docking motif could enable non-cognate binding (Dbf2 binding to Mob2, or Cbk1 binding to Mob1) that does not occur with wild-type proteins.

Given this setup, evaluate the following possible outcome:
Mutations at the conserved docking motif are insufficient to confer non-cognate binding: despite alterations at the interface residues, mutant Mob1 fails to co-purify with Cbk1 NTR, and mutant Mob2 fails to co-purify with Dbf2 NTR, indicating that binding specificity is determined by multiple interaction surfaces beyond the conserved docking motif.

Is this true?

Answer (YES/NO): NO